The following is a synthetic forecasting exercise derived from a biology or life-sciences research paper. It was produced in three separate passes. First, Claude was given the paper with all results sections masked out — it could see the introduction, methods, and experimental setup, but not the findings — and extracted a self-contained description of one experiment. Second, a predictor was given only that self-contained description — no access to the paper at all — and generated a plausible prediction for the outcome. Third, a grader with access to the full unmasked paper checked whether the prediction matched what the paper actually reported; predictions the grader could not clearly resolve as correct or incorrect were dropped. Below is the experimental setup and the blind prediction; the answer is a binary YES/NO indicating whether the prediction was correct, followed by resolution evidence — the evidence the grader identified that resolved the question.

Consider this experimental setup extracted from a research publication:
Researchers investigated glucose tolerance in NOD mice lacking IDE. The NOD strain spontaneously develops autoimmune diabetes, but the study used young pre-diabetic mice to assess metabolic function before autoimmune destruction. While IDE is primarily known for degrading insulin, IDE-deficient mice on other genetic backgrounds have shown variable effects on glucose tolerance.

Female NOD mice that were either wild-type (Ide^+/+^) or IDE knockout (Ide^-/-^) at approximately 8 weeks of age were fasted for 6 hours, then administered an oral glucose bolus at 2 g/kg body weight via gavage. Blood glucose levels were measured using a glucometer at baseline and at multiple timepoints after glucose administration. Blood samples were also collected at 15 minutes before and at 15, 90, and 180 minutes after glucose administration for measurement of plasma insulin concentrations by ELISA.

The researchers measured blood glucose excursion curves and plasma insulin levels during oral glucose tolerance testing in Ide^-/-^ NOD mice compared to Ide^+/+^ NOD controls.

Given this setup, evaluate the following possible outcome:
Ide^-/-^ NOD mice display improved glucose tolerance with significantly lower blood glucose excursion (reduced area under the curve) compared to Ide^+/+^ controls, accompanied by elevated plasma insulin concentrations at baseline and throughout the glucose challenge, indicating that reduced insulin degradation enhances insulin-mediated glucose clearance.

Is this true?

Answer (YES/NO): NO